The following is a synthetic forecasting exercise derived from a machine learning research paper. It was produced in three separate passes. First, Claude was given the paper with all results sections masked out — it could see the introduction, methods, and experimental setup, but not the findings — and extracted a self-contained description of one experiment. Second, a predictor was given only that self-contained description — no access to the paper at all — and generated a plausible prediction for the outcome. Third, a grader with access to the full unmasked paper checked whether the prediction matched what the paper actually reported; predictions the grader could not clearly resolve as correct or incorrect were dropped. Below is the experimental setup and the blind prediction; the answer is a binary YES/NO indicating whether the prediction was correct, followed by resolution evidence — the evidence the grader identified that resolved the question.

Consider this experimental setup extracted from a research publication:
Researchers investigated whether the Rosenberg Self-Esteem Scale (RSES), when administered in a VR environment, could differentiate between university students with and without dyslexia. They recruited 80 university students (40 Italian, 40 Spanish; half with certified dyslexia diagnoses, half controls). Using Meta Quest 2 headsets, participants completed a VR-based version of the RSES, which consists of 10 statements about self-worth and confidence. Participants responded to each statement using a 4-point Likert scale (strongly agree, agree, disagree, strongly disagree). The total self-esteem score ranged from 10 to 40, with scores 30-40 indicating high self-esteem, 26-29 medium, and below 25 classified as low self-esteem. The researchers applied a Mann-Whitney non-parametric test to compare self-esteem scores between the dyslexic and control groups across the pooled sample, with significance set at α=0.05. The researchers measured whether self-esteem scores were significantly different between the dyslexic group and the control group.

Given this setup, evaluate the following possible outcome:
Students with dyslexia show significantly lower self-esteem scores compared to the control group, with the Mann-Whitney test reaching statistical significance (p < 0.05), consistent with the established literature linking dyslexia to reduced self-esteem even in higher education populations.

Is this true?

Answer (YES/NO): NO